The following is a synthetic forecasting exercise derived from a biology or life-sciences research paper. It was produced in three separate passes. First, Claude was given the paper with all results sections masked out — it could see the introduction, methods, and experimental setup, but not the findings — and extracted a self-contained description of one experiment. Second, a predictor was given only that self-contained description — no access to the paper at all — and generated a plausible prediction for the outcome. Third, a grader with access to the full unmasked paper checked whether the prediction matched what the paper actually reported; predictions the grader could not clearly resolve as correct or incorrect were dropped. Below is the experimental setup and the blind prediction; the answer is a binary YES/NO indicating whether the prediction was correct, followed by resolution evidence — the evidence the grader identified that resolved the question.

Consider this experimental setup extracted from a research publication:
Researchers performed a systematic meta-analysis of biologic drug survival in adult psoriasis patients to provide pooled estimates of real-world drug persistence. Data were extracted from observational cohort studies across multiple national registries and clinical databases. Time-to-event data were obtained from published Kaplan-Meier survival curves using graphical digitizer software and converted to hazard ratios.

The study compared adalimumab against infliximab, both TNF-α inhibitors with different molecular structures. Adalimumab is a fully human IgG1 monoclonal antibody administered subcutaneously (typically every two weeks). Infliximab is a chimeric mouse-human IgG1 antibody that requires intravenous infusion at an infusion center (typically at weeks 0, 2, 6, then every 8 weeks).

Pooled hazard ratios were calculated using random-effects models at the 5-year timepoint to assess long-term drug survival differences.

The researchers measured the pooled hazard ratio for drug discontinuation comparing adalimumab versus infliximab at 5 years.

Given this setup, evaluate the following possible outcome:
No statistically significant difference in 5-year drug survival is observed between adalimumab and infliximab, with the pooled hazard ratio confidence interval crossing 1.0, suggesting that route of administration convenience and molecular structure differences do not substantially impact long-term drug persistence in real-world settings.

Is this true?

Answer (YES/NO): NO